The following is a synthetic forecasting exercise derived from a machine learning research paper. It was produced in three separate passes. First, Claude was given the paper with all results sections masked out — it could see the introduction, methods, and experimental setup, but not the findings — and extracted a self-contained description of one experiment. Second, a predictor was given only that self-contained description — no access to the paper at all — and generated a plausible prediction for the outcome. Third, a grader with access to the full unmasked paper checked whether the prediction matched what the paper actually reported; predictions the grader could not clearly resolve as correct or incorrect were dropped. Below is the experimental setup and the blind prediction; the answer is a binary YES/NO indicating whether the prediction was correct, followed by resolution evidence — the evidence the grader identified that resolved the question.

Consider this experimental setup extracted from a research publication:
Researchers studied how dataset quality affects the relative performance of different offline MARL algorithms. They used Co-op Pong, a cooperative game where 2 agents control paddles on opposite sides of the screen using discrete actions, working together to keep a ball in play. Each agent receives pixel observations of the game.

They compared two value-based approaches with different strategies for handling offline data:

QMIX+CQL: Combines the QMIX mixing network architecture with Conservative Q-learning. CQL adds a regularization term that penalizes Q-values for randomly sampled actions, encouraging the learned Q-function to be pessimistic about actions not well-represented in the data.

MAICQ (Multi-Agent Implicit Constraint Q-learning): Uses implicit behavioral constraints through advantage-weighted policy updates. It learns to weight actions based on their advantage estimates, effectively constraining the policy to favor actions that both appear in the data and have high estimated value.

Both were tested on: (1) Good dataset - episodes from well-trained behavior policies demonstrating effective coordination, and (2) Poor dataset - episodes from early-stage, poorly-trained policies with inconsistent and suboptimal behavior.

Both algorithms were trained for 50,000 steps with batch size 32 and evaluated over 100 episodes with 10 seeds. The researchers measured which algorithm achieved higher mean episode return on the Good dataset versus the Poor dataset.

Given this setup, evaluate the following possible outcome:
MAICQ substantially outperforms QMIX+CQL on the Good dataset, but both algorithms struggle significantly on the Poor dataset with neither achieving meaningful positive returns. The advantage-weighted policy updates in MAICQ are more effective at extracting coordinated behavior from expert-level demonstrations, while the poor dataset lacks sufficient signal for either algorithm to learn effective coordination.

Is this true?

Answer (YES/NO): NO